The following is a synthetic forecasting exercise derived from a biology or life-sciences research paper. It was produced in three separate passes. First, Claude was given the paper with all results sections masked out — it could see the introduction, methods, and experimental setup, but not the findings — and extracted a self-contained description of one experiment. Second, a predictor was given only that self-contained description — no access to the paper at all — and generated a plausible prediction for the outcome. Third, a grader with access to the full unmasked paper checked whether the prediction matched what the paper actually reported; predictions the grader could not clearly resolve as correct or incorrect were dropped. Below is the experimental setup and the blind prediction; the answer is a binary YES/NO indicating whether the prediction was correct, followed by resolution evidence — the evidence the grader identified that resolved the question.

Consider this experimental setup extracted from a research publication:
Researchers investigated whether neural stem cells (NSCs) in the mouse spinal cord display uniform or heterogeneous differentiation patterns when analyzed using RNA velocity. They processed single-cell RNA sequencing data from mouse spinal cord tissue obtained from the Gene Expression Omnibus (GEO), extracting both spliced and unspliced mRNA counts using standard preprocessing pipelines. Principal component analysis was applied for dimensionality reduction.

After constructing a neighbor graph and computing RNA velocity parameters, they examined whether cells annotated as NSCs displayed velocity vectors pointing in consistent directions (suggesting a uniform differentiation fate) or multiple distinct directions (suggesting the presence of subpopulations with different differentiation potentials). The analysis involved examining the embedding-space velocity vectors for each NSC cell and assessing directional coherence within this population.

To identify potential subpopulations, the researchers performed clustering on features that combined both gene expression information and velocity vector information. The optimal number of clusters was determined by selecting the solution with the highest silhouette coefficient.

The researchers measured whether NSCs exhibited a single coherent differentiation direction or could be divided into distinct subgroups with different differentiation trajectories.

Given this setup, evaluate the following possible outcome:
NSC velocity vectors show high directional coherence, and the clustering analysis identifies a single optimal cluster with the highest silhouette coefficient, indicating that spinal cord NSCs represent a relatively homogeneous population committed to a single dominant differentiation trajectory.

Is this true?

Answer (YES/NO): NO